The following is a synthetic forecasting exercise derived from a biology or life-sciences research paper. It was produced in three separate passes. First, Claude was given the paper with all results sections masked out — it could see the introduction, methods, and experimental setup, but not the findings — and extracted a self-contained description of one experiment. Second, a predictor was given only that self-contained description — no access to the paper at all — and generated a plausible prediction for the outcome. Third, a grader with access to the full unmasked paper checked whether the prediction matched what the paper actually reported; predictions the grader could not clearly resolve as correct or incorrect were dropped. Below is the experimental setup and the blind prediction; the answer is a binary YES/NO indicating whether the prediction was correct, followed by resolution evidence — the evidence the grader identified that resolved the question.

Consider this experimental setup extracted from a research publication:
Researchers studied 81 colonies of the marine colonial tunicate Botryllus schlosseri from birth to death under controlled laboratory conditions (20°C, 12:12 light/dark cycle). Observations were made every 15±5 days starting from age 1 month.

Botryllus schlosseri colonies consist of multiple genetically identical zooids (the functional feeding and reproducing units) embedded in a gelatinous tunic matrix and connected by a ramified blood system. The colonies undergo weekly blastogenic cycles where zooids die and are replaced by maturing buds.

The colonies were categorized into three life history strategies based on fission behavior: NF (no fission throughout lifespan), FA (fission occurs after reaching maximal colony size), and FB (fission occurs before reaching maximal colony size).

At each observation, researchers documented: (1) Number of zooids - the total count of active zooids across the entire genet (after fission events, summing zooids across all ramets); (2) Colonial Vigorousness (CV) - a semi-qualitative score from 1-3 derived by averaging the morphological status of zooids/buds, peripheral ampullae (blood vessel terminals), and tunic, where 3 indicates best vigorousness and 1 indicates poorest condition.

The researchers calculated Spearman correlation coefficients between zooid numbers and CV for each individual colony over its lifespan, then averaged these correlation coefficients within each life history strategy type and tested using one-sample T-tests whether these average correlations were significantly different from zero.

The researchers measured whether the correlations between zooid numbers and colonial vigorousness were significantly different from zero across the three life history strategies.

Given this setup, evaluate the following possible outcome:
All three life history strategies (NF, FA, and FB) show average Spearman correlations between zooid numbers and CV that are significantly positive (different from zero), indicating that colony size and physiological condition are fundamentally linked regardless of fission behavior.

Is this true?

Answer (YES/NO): NO